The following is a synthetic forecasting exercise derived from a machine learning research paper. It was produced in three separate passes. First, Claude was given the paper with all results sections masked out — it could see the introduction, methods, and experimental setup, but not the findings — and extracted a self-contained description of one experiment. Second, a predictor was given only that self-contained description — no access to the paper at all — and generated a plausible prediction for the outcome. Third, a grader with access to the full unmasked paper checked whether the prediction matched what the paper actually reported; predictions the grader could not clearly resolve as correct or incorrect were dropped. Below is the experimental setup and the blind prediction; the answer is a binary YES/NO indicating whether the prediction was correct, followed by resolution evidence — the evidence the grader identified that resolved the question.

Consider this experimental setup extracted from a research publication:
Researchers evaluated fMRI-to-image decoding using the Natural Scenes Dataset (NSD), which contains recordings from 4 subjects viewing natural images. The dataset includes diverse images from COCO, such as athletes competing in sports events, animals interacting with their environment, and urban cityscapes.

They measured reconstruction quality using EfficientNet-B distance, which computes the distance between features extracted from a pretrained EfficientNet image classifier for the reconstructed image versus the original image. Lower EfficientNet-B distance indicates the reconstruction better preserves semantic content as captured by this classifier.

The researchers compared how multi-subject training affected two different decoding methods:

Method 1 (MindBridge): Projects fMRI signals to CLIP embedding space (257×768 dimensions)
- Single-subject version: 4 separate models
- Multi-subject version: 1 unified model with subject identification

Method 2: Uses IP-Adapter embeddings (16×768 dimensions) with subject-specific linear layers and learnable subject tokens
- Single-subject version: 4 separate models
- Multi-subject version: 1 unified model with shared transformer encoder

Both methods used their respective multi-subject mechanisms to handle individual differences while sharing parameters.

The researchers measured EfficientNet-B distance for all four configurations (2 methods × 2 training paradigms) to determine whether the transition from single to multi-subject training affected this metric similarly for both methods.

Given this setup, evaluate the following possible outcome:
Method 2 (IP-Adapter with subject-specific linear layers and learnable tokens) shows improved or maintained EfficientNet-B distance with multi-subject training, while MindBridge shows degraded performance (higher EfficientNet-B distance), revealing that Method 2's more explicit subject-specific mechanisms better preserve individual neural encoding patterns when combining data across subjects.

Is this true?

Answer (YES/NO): NO